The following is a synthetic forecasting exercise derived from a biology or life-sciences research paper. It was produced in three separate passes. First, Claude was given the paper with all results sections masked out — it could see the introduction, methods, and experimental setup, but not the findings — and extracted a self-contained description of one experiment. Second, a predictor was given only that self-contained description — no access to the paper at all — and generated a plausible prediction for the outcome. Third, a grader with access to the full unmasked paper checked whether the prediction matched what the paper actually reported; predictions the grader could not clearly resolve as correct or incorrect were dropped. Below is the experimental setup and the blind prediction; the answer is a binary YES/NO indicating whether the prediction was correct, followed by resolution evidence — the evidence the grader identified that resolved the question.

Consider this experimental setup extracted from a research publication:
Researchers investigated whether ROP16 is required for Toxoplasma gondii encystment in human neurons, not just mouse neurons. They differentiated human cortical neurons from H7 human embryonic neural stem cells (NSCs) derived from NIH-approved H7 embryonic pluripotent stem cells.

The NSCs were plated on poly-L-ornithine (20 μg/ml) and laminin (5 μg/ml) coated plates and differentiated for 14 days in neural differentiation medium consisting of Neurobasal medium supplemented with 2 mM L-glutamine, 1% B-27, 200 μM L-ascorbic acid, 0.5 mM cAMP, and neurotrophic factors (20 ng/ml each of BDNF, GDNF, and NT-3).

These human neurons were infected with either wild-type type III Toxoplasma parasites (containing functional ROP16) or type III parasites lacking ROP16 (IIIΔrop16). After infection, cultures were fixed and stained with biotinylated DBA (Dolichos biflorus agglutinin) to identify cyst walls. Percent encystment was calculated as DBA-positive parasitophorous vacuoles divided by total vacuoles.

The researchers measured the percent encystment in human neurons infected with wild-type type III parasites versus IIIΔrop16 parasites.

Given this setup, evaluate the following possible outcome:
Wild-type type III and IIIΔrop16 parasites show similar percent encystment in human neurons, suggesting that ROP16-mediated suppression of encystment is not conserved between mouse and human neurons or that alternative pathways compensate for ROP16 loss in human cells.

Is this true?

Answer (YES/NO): NO